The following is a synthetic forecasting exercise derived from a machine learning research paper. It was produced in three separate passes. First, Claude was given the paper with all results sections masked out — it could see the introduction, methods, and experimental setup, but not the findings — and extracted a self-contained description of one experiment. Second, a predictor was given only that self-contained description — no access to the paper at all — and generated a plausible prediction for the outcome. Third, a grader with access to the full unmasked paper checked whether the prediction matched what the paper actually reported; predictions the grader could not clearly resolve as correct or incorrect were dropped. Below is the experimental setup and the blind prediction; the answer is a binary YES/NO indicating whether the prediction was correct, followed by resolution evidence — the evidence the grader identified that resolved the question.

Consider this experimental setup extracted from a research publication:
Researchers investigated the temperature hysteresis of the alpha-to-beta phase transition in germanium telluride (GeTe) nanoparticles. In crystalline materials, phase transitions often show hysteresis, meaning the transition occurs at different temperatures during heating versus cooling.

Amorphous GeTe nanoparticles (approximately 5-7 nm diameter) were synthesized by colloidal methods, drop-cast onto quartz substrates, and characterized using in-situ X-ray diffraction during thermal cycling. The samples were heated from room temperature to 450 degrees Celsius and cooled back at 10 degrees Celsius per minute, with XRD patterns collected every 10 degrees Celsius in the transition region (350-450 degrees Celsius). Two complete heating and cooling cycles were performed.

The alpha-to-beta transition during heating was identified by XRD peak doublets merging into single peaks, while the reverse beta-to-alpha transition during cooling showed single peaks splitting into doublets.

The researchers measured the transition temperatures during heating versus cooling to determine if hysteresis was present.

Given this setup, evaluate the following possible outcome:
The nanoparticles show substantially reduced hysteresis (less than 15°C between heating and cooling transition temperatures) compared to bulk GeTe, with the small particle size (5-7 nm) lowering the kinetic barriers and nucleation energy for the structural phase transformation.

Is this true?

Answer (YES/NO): NO